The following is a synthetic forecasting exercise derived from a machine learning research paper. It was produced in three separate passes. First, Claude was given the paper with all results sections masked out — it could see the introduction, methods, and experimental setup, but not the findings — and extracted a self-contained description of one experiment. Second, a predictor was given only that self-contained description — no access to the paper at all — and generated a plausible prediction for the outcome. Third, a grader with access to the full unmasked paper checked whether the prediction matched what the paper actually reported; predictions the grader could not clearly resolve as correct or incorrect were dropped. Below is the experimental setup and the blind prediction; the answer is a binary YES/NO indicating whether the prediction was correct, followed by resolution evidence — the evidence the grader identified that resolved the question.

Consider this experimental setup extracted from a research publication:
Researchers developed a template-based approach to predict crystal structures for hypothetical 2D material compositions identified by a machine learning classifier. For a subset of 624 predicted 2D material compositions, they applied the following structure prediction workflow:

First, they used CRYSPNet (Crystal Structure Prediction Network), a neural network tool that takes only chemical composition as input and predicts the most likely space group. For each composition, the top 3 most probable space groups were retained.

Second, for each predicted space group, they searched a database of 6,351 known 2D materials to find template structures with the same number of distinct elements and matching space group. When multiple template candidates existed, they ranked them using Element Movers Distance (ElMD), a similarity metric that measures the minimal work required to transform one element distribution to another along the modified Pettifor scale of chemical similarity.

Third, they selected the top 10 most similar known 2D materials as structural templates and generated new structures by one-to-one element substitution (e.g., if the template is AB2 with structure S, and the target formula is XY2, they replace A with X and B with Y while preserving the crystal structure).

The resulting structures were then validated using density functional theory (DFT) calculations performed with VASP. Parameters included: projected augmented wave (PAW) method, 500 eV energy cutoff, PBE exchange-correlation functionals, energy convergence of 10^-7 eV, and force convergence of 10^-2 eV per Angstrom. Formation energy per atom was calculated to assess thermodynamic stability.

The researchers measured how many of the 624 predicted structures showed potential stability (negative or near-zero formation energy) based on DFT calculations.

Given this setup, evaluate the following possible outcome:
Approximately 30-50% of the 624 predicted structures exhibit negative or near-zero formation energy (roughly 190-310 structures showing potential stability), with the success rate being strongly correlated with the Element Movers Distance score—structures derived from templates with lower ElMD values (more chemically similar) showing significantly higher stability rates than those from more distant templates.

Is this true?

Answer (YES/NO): NO